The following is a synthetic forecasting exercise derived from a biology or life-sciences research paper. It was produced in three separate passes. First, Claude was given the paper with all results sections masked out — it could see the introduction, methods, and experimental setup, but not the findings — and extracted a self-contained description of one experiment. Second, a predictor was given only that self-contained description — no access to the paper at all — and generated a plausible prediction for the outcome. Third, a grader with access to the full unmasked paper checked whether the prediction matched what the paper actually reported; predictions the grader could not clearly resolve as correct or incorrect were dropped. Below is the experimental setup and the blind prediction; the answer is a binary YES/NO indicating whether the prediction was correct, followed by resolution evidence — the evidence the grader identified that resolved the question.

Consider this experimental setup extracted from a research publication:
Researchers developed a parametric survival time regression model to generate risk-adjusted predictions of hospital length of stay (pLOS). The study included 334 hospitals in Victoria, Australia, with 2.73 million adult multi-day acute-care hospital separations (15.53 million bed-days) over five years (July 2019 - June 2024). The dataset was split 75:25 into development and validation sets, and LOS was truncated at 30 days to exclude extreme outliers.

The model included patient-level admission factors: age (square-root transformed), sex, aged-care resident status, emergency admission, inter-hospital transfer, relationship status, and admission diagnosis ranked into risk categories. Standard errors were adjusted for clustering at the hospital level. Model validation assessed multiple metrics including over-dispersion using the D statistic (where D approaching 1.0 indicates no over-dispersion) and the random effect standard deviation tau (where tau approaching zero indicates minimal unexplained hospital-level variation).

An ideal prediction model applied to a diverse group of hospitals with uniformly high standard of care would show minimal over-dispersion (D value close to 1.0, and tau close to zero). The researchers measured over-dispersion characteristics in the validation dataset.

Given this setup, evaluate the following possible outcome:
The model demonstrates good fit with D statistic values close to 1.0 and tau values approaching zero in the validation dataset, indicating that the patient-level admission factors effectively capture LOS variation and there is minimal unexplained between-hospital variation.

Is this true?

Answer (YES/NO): NO